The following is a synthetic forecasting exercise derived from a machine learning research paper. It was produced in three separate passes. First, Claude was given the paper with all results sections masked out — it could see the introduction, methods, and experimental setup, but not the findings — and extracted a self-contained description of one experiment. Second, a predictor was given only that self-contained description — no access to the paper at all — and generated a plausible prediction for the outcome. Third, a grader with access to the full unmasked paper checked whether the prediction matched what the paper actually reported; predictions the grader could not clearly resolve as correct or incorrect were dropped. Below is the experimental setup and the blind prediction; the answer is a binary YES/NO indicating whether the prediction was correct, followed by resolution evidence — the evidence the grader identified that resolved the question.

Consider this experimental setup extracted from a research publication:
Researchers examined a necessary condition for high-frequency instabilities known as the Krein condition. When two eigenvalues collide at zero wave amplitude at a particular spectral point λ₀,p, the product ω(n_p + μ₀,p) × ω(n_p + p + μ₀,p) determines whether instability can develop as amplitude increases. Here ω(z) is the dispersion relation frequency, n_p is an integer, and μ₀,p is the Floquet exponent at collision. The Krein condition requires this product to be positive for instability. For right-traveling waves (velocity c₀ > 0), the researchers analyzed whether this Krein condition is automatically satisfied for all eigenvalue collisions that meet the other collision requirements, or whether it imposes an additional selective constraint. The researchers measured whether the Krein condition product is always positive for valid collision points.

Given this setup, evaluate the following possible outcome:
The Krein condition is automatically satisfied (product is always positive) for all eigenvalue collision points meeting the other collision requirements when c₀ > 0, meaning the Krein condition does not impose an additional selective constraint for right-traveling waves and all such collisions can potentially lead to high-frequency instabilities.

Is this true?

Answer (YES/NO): YES